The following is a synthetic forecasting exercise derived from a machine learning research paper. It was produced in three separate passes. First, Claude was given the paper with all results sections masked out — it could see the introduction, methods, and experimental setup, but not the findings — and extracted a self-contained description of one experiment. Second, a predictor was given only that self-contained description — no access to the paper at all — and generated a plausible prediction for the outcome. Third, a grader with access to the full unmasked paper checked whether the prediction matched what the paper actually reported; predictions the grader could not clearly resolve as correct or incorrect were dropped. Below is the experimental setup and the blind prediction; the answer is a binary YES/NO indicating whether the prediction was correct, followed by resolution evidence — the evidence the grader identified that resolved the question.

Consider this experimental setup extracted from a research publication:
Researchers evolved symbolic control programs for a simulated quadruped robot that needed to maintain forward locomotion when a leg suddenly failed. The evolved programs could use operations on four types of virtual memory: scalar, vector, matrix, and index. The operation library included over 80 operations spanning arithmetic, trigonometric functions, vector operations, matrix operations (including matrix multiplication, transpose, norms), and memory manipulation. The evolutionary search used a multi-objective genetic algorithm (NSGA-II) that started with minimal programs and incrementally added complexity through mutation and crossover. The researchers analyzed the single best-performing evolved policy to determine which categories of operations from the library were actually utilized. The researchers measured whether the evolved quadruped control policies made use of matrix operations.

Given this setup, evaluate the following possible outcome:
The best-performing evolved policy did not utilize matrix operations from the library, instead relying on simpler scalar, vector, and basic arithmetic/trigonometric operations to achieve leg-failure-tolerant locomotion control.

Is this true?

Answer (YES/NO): YES